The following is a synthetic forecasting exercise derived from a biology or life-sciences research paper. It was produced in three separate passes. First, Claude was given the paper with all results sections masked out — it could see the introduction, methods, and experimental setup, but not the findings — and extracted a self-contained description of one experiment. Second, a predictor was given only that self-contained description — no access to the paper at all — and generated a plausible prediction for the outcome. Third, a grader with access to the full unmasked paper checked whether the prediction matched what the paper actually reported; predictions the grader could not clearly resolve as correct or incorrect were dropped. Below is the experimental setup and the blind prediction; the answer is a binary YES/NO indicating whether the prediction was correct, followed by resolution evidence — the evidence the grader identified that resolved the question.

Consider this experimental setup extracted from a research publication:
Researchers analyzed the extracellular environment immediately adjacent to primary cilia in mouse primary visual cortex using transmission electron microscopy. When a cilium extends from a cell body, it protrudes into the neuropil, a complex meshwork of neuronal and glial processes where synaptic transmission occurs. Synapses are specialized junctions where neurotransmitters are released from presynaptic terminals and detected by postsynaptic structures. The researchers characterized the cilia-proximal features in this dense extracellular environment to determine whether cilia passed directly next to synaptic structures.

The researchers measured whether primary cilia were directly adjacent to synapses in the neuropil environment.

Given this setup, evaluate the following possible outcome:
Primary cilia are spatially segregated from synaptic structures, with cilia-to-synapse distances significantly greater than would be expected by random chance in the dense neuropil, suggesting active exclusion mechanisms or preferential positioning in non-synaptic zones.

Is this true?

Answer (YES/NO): NO